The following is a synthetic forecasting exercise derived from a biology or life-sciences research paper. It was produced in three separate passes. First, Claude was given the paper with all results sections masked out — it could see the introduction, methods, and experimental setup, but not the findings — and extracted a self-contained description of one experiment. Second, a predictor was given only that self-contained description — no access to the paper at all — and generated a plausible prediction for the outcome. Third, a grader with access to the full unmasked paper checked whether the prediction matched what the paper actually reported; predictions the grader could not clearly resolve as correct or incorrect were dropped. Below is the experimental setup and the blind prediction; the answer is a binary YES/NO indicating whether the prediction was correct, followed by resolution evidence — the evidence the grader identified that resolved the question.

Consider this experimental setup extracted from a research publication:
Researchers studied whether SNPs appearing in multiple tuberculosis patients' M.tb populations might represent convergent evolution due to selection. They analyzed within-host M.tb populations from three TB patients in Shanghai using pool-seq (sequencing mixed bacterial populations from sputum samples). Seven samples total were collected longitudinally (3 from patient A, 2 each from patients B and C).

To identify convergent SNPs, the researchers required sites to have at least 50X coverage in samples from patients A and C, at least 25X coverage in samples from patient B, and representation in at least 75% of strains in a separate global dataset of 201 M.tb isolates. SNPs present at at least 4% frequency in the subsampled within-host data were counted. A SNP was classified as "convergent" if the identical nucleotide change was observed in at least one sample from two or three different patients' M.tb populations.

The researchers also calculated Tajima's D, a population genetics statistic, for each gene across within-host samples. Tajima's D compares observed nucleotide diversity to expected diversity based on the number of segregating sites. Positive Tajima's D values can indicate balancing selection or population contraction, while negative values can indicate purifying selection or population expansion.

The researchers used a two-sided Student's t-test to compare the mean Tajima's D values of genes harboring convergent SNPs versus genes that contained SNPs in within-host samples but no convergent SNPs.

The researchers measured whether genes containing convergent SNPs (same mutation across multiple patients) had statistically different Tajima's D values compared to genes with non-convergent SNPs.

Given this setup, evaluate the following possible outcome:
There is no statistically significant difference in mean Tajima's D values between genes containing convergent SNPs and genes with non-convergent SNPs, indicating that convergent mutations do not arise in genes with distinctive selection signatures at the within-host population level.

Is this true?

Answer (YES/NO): NO